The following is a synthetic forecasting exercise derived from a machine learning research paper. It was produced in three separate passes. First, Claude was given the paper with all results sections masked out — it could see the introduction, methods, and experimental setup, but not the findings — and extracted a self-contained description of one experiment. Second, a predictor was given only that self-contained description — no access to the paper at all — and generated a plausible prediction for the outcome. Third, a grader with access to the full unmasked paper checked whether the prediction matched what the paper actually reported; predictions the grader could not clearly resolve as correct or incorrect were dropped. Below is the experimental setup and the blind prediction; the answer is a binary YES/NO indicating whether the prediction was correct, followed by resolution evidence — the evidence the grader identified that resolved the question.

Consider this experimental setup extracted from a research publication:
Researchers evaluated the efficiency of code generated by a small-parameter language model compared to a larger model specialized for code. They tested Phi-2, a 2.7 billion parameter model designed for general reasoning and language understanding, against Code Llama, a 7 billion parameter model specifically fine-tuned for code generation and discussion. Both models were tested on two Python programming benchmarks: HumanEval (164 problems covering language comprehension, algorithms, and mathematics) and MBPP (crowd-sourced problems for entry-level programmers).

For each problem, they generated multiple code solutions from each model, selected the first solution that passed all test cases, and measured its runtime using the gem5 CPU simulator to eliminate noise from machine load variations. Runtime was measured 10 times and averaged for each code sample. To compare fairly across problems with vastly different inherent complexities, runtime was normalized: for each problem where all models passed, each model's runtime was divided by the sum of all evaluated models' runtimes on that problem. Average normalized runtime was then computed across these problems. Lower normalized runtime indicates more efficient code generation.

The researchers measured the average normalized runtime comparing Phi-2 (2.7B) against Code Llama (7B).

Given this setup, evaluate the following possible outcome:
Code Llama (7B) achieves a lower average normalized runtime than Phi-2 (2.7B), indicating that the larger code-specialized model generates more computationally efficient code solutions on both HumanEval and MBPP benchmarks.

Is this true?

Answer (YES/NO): NO